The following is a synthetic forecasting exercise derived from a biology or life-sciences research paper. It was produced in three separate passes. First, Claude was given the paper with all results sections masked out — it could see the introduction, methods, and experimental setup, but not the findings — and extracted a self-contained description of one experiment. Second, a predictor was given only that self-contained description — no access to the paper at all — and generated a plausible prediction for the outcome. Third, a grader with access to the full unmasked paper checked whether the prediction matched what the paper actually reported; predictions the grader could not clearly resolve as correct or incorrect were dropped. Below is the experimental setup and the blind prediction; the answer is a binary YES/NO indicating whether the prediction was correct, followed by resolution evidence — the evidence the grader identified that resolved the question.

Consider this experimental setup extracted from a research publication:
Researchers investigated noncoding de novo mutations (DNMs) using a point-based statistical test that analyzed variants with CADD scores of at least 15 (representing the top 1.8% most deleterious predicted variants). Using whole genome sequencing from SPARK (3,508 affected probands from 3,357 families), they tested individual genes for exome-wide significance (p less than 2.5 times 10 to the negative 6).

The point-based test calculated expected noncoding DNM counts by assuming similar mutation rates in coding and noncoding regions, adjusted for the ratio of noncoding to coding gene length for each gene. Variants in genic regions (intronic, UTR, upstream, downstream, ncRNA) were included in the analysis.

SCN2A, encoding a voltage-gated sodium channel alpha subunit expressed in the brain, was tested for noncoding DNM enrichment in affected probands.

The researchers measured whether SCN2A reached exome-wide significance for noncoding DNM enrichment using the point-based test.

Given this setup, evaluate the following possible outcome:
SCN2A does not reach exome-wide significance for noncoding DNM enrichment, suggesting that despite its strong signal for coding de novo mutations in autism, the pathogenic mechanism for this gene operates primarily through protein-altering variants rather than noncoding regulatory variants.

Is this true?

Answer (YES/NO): YES